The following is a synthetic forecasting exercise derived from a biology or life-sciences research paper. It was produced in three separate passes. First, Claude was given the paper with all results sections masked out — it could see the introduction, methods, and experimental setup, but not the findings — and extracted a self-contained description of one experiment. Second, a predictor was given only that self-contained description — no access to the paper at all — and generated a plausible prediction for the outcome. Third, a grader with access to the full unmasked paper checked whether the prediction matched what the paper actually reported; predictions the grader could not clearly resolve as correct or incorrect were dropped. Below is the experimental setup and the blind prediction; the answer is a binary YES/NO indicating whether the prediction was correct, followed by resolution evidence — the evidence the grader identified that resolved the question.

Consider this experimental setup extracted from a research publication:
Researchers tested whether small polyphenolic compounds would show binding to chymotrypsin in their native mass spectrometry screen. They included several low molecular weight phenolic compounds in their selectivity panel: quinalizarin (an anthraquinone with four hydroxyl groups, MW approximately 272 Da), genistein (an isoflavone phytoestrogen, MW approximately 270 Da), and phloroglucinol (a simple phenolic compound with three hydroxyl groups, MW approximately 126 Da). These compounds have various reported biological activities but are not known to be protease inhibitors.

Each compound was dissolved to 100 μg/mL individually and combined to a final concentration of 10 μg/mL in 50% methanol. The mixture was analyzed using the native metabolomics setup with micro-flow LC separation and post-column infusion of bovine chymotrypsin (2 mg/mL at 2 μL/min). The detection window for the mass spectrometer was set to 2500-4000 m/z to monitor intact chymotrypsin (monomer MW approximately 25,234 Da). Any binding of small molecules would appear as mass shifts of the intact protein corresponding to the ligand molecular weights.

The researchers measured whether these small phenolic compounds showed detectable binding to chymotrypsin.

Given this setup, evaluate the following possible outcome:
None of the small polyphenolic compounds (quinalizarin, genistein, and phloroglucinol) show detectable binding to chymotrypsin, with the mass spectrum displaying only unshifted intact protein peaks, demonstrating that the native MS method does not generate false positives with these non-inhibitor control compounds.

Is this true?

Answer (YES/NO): YES